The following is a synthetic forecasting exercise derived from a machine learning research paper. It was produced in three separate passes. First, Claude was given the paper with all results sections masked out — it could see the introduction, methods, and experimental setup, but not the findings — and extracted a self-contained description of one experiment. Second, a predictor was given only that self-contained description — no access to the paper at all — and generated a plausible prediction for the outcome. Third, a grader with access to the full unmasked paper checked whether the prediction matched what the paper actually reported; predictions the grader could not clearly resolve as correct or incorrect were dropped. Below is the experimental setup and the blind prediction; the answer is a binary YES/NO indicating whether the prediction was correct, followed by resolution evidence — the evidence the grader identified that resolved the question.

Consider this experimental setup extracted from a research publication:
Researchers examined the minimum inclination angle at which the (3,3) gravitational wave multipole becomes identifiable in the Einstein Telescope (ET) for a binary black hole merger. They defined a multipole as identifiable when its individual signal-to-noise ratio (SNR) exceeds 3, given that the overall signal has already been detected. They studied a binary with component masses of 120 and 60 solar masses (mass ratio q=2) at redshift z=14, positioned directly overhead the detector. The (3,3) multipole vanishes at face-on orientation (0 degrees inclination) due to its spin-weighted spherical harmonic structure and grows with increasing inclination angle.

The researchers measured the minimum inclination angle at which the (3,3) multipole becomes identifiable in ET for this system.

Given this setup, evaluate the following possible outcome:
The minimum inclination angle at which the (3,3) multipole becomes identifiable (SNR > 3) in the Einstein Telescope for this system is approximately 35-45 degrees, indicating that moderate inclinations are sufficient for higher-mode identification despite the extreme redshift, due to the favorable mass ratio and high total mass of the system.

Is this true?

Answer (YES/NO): NO